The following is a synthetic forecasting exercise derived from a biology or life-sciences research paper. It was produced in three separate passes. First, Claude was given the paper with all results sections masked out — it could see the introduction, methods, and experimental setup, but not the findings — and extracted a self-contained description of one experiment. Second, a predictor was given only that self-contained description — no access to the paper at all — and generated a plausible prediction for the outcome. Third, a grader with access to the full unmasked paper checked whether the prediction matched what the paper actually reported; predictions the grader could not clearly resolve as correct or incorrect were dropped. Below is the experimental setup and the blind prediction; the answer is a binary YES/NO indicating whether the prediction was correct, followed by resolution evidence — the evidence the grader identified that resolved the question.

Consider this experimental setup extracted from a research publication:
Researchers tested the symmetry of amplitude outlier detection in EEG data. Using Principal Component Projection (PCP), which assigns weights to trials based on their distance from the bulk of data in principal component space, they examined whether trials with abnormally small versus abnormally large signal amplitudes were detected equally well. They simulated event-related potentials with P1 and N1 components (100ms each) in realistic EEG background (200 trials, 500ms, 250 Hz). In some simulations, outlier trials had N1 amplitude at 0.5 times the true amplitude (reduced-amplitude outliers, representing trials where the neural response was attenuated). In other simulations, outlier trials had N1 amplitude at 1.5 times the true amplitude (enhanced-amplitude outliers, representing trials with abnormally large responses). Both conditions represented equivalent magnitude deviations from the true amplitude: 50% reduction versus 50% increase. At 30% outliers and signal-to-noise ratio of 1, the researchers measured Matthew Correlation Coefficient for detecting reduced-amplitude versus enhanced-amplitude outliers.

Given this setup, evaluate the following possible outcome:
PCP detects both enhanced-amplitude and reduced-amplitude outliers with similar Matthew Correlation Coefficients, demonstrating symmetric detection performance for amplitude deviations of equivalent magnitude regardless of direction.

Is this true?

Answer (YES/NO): YES